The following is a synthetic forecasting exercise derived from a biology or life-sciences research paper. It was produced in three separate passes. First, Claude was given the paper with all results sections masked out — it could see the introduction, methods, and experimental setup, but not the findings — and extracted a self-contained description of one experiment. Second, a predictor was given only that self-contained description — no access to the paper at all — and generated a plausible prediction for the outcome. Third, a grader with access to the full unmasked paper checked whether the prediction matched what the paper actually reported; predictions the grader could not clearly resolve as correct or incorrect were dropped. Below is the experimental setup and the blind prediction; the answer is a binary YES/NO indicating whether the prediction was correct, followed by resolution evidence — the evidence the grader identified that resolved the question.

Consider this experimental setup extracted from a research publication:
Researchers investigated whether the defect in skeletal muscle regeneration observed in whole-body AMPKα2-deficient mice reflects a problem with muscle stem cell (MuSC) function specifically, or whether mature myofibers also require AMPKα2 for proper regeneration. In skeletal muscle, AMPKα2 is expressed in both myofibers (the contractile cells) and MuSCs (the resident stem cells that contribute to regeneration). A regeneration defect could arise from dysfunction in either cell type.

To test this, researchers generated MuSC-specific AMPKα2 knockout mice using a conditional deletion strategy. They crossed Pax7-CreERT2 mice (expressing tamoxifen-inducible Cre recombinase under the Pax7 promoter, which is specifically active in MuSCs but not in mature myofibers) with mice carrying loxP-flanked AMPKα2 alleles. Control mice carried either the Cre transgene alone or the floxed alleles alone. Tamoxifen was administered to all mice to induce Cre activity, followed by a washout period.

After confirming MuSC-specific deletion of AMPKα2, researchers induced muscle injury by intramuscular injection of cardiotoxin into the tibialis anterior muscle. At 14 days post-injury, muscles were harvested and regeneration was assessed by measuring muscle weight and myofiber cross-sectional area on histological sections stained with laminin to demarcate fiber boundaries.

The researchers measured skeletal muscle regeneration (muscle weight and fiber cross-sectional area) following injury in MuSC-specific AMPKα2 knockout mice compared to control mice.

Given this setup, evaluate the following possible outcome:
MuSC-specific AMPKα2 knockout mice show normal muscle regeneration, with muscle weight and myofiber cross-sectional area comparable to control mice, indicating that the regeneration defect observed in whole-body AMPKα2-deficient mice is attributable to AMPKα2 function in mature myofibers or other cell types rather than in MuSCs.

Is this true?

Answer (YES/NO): NO